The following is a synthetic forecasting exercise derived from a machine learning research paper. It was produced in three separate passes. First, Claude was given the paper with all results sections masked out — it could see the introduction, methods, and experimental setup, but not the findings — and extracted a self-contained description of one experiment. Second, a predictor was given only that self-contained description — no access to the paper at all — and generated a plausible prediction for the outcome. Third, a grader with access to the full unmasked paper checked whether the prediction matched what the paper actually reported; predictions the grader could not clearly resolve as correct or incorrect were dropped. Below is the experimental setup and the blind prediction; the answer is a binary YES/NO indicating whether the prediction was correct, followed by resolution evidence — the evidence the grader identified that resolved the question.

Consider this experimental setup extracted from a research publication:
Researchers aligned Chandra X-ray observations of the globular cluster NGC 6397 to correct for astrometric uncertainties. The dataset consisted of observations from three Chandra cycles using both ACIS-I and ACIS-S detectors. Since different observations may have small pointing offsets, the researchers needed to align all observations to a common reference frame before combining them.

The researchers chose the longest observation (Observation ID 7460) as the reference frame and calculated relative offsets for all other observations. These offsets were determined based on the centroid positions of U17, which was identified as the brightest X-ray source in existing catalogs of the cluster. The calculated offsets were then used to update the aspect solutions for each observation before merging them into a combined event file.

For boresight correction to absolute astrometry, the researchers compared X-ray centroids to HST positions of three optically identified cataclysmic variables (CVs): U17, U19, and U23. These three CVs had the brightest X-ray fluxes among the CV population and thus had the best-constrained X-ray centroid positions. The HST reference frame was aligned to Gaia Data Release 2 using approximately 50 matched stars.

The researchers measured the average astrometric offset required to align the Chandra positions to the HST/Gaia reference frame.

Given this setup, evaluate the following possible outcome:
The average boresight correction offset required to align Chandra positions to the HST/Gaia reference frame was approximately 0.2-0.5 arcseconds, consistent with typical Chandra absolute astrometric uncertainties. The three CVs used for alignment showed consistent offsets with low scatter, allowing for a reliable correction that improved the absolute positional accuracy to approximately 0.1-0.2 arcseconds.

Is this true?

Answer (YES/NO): NO